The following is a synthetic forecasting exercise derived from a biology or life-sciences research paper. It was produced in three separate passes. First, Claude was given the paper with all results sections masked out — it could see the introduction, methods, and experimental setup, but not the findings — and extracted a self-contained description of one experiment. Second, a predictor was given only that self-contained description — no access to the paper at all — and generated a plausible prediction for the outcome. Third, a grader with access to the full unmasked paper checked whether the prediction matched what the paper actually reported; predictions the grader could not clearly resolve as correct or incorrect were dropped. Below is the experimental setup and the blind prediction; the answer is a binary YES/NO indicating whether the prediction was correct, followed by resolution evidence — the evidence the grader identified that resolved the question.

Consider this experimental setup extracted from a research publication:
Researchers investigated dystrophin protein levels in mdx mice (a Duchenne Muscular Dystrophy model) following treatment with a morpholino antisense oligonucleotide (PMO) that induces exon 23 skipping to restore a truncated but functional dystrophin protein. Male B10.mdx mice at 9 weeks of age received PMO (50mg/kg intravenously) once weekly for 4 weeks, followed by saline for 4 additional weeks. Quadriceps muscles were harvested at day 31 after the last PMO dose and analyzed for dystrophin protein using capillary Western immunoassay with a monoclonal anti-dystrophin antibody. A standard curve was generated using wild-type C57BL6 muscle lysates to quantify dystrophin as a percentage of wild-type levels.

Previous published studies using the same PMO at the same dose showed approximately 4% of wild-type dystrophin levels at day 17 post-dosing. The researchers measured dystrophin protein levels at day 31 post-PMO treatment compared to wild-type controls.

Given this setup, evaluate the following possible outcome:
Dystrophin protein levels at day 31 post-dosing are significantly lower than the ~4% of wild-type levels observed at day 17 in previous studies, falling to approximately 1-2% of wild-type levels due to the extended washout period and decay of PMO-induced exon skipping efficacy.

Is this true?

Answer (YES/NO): NO